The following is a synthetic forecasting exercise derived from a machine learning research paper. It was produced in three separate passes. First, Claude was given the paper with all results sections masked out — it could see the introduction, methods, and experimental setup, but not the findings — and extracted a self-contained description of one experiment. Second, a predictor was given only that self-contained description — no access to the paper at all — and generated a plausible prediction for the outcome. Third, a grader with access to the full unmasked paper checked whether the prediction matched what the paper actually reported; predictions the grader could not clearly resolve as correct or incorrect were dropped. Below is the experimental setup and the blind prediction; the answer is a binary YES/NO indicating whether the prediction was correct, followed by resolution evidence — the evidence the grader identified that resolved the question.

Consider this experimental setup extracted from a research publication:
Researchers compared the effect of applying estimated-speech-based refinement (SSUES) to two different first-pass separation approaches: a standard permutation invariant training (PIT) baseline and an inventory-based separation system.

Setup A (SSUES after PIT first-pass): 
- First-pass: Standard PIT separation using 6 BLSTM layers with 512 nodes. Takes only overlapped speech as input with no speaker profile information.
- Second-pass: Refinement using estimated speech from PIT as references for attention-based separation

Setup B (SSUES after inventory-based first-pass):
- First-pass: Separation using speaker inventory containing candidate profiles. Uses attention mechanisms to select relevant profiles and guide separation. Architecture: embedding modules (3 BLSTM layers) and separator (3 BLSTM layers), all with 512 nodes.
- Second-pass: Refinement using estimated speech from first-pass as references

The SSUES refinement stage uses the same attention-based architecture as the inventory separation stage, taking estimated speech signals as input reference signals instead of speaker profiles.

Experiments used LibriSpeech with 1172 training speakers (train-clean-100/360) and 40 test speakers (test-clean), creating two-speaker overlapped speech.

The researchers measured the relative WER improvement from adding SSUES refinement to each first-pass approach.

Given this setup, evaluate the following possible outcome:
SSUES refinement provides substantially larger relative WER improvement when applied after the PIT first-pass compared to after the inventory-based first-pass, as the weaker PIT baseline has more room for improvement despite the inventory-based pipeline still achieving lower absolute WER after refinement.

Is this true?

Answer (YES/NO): YES